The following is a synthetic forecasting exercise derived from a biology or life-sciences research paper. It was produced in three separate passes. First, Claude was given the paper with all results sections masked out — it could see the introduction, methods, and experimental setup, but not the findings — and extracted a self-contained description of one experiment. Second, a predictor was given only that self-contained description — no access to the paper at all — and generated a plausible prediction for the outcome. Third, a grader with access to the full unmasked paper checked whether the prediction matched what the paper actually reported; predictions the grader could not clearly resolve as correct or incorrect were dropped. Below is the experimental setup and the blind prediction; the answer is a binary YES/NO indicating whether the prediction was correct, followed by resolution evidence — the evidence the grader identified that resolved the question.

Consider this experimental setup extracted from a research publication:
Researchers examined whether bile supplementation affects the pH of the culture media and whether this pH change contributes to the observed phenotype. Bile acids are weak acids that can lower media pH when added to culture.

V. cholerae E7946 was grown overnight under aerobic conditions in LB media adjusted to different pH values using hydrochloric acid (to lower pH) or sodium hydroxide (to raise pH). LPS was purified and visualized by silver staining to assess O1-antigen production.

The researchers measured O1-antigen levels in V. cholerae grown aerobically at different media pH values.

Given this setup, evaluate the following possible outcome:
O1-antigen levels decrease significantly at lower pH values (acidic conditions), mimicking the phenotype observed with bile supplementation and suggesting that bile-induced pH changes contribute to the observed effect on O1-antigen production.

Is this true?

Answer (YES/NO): NO